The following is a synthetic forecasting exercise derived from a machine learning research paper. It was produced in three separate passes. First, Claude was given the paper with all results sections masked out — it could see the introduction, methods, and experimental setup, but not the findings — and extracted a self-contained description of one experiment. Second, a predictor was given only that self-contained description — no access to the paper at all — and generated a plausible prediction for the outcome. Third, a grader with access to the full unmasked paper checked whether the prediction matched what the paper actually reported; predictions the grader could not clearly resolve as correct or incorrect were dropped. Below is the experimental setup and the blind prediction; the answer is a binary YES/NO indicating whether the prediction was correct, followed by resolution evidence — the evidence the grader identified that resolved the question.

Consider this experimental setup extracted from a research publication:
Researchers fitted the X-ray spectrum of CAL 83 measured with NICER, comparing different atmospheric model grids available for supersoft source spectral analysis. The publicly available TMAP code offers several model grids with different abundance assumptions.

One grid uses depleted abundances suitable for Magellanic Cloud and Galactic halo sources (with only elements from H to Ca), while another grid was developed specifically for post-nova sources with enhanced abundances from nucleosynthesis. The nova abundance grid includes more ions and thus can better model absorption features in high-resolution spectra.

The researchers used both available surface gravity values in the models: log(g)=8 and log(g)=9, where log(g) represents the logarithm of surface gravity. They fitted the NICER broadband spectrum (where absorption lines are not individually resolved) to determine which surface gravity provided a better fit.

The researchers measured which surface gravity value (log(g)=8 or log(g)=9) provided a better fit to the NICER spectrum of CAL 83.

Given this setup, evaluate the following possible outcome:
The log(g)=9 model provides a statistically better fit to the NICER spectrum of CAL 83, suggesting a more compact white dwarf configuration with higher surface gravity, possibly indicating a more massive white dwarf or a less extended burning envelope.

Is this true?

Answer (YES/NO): YES